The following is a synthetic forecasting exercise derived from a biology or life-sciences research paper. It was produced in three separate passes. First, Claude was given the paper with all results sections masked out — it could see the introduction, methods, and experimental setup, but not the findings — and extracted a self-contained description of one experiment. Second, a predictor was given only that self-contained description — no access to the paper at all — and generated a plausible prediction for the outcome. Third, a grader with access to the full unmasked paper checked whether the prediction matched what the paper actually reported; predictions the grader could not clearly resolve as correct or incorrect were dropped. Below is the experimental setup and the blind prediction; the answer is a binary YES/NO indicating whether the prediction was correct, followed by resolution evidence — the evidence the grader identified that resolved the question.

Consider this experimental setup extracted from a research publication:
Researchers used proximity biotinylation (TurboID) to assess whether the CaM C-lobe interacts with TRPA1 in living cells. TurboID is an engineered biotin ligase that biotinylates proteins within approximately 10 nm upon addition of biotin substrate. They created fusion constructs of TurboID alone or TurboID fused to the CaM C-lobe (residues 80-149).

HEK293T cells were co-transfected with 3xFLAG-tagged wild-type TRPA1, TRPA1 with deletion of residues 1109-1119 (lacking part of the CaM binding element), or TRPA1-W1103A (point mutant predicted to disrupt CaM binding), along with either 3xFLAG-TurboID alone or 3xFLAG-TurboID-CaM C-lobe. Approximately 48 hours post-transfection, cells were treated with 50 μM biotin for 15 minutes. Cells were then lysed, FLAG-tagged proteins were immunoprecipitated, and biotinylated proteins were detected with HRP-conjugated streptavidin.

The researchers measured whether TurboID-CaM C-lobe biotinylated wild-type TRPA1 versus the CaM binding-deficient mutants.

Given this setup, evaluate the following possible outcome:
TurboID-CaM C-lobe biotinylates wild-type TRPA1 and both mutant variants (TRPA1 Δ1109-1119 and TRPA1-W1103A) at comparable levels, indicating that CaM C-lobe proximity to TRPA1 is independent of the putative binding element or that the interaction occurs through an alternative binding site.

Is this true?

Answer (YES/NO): NO